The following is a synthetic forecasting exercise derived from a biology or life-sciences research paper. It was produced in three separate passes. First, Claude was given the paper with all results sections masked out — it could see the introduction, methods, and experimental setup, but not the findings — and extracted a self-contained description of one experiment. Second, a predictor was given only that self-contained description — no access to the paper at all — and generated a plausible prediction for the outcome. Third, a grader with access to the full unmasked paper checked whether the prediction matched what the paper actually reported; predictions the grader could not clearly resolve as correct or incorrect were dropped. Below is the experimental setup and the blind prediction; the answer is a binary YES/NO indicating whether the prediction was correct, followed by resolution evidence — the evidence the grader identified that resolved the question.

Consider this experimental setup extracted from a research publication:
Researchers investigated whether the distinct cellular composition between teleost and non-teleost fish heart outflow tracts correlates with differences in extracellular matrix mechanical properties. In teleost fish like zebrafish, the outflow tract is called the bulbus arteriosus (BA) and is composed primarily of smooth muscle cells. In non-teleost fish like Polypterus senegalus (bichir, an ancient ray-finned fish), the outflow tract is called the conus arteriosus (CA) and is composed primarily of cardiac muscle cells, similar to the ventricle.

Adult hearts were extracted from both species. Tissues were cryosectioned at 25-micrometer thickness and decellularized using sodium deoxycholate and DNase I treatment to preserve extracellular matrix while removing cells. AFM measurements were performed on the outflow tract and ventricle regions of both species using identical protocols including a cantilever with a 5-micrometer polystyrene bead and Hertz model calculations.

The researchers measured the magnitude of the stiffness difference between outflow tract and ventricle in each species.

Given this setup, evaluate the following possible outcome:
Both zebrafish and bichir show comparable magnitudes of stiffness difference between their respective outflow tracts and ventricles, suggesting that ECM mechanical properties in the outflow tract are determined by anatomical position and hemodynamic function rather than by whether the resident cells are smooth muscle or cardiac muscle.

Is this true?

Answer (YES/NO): NO